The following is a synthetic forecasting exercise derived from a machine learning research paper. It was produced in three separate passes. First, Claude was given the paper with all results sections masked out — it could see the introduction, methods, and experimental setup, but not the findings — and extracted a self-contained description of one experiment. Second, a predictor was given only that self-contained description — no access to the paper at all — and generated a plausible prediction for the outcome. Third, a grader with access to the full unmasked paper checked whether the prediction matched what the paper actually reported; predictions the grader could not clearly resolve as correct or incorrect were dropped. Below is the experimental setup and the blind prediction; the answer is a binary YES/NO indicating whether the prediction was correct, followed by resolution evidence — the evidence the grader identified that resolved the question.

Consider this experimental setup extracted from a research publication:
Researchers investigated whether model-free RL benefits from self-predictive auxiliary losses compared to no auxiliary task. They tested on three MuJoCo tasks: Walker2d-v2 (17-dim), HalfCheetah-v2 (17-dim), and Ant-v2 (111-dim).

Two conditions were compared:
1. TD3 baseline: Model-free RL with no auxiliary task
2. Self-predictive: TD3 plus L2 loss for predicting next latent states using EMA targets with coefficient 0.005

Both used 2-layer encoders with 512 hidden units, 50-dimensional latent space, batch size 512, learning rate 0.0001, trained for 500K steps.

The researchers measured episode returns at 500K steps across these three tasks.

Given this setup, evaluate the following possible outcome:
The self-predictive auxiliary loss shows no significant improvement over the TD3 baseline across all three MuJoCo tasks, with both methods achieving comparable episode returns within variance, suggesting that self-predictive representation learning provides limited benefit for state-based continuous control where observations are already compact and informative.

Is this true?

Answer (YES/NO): NO